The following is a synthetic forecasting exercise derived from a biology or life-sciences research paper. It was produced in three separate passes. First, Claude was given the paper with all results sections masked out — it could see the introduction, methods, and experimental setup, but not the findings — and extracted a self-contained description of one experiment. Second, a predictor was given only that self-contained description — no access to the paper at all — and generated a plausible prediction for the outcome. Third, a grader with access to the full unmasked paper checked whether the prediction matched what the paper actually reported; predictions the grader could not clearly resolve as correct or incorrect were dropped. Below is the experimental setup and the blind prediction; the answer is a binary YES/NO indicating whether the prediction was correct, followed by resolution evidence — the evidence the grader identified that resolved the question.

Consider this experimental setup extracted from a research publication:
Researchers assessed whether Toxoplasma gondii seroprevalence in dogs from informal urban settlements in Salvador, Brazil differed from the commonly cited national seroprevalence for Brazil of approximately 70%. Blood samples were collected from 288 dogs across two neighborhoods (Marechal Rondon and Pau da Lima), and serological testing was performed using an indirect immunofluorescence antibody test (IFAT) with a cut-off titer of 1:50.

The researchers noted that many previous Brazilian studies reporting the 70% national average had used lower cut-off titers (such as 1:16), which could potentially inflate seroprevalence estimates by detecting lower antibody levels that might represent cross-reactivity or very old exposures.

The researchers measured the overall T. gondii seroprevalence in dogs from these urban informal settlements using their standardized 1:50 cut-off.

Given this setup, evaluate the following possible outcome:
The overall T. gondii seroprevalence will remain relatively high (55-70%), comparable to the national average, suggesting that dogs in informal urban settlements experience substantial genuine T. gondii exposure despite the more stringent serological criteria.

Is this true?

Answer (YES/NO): NO